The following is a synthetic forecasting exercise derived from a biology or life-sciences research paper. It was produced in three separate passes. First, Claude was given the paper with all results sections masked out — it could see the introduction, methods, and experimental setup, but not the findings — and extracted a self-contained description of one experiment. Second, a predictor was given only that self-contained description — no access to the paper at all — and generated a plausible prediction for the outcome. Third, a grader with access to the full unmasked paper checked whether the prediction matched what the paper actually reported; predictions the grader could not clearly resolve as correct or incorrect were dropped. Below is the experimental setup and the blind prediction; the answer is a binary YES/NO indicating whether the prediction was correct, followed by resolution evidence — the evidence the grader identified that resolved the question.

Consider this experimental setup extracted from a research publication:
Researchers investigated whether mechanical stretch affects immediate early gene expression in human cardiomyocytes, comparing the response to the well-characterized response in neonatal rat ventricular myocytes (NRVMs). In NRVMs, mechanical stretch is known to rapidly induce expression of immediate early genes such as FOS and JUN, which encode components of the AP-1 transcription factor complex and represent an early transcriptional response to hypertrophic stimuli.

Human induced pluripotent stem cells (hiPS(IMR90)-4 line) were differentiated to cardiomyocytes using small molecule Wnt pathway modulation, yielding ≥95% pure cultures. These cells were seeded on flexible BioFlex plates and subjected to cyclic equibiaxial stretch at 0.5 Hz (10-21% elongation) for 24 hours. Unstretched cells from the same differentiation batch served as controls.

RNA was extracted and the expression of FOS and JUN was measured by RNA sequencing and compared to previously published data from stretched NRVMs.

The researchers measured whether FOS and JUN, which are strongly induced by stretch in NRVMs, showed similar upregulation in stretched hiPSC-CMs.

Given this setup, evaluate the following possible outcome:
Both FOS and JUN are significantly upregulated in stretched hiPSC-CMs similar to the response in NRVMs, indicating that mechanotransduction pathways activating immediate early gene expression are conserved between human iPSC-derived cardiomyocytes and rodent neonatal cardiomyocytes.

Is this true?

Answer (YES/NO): NO